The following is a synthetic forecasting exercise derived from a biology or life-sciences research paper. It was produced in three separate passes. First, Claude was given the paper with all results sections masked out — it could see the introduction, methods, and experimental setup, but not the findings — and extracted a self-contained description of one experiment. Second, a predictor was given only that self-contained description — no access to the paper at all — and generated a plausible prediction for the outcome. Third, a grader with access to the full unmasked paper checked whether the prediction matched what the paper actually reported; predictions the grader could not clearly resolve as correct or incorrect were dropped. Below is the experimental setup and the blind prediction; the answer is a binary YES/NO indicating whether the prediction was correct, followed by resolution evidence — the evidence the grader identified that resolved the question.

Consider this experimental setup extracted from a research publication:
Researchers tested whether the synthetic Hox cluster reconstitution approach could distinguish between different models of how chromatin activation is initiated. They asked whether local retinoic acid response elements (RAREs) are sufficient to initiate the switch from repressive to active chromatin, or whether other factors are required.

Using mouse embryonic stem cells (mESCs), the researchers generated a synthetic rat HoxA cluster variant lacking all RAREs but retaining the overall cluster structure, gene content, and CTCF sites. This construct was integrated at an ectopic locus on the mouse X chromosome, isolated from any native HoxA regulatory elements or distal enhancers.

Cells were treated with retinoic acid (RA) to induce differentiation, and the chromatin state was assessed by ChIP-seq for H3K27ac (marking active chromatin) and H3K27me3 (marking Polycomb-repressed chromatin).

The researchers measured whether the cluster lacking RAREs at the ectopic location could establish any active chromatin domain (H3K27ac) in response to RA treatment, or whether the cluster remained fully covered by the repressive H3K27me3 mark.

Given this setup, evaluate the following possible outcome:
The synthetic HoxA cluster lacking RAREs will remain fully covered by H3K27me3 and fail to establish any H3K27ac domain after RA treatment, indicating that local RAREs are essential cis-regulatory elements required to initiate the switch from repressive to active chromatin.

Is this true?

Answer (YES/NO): YES